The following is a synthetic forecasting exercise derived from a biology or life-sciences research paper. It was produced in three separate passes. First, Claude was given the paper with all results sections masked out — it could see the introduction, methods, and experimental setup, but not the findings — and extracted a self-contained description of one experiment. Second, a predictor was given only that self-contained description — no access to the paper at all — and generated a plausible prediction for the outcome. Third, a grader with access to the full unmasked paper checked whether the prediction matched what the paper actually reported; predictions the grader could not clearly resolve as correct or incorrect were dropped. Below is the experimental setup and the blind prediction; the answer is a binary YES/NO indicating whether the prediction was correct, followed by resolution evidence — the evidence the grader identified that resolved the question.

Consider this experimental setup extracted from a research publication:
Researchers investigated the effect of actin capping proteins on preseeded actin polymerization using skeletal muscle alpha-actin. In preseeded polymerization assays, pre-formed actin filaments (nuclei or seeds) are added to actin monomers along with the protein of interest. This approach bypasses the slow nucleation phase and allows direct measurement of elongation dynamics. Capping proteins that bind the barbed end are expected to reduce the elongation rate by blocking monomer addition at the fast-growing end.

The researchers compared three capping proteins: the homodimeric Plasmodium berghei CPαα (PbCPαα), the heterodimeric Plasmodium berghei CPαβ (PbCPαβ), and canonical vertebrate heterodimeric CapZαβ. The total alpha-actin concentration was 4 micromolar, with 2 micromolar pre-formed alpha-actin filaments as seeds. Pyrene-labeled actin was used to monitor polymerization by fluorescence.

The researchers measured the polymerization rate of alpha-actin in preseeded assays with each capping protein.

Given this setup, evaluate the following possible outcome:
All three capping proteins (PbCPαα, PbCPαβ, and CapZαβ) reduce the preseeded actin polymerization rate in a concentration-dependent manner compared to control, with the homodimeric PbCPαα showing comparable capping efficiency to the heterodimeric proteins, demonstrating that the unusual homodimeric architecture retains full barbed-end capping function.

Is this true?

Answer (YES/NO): YES